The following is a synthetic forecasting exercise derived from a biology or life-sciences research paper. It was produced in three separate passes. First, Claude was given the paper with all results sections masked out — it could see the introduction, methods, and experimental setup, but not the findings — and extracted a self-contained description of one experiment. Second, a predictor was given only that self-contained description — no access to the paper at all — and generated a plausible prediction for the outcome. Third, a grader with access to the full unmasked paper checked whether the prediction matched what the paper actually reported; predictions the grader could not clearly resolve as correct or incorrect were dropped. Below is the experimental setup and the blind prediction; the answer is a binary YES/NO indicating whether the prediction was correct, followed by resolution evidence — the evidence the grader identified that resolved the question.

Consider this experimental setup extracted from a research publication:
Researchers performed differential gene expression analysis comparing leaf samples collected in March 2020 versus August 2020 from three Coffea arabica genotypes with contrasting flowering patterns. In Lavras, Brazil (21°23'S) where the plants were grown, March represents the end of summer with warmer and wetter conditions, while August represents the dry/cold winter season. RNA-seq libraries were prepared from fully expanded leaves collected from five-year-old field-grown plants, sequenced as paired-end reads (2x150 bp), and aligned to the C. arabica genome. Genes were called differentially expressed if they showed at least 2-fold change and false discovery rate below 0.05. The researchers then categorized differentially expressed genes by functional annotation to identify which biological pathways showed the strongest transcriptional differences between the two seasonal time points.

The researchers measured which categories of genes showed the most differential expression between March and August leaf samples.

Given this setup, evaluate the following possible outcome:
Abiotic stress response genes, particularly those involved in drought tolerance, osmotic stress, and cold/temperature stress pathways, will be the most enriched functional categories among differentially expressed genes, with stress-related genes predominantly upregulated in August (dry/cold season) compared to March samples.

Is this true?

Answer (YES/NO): NO